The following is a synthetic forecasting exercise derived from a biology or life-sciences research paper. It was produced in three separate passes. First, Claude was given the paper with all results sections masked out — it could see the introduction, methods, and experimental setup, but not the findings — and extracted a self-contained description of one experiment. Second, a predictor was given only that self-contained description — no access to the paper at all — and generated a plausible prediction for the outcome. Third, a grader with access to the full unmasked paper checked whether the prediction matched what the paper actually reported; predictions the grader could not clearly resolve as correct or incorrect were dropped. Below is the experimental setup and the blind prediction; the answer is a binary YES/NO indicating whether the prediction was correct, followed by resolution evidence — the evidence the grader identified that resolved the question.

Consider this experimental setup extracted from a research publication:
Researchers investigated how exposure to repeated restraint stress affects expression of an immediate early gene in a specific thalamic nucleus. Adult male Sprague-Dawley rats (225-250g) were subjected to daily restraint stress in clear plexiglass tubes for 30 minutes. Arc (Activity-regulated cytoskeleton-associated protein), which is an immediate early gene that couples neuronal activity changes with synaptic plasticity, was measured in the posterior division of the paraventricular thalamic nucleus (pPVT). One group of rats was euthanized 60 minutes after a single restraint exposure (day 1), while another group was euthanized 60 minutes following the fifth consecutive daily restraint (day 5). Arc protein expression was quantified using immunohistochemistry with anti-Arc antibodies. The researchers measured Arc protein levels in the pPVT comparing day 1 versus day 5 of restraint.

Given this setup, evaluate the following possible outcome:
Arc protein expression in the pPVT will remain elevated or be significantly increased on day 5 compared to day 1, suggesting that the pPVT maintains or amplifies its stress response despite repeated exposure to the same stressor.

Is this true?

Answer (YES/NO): YES